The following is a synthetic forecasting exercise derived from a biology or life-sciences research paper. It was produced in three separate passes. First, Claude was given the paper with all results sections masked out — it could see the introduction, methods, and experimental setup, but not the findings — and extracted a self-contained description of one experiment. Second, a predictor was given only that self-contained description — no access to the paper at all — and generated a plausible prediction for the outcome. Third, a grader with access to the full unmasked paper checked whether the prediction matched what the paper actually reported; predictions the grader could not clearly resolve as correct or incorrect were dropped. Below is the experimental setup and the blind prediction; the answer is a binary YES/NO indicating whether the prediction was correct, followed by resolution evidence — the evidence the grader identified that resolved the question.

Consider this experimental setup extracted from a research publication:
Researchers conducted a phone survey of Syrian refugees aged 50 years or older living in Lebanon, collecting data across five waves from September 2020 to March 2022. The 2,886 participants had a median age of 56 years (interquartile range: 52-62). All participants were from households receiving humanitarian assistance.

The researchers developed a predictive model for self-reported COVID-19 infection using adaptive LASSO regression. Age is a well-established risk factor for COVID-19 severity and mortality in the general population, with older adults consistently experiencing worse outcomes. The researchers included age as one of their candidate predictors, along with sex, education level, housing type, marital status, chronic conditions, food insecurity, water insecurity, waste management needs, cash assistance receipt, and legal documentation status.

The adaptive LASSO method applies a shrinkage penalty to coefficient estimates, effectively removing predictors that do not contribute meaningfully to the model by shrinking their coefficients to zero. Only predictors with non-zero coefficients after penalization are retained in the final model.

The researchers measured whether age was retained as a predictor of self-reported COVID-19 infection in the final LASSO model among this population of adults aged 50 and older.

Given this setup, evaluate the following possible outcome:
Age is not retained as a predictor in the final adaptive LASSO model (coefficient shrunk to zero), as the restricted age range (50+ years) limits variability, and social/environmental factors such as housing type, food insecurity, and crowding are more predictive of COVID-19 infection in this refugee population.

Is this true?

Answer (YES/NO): NO